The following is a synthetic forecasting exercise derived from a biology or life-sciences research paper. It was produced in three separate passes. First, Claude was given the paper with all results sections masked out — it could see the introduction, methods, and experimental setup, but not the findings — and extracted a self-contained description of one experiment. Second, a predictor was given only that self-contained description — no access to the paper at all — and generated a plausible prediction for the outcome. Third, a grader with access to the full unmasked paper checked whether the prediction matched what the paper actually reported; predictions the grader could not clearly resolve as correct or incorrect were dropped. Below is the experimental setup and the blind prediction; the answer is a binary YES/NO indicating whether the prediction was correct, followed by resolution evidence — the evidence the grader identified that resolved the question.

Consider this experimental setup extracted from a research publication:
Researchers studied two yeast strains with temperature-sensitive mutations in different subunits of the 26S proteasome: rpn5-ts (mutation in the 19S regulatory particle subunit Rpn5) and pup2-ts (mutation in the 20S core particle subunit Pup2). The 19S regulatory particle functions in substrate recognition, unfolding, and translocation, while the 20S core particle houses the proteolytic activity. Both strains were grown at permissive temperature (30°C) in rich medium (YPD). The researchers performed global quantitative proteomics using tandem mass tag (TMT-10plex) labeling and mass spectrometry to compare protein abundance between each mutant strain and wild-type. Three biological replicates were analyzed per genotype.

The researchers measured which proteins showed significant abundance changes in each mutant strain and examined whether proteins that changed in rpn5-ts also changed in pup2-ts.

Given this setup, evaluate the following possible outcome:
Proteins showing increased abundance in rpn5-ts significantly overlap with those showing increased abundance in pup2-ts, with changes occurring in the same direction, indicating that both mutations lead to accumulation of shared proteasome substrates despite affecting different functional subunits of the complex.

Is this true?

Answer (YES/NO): YES